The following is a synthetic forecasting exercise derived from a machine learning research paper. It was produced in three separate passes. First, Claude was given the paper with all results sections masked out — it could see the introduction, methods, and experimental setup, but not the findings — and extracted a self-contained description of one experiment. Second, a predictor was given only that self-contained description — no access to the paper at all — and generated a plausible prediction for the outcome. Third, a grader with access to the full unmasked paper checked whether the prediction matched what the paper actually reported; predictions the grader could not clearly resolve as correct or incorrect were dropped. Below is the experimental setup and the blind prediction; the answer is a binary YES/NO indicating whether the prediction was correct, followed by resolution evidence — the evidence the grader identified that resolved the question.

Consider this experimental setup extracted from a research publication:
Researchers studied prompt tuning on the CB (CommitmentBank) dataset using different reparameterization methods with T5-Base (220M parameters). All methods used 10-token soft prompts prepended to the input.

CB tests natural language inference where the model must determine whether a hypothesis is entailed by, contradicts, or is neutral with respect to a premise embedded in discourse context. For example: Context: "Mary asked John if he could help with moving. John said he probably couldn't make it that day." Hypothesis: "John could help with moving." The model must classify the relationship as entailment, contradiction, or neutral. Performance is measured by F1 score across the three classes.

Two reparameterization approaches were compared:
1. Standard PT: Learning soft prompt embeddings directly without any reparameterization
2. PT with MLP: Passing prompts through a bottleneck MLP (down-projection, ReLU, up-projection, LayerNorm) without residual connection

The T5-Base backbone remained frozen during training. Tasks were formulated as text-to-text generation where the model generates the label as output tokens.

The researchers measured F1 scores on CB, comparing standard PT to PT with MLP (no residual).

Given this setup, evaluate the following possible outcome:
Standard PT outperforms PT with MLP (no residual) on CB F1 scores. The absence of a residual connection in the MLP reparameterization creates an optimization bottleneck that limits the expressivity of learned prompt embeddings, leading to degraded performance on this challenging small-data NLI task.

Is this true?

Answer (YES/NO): YES